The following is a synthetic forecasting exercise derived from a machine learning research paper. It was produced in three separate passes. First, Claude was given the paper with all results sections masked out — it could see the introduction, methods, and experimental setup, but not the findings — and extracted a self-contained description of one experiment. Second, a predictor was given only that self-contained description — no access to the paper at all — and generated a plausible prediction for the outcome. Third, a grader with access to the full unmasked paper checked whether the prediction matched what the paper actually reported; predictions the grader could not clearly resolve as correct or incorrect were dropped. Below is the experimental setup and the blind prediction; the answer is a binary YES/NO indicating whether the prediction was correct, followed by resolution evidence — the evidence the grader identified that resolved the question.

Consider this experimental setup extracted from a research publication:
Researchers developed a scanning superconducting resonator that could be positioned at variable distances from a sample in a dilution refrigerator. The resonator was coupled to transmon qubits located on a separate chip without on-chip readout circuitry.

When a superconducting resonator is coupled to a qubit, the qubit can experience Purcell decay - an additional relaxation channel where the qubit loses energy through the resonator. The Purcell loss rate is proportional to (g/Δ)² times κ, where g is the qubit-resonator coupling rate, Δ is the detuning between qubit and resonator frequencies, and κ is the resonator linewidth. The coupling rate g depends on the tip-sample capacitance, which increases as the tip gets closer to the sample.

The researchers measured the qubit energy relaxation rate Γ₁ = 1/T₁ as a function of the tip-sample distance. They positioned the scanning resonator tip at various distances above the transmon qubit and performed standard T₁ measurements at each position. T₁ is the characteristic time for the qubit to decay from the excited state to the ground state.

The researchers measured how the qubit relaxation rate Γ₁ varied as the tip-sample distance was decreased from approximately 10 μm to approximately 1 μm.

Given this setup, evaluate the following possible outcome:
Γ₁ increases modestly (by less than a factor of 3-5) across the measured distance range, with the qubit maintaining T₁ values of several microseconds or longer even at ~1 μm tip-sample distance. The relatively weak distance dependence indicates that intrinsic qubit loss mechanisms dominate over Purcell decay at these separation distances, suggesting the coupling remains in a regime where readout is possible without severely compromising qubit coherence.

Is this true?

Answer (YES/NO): NO